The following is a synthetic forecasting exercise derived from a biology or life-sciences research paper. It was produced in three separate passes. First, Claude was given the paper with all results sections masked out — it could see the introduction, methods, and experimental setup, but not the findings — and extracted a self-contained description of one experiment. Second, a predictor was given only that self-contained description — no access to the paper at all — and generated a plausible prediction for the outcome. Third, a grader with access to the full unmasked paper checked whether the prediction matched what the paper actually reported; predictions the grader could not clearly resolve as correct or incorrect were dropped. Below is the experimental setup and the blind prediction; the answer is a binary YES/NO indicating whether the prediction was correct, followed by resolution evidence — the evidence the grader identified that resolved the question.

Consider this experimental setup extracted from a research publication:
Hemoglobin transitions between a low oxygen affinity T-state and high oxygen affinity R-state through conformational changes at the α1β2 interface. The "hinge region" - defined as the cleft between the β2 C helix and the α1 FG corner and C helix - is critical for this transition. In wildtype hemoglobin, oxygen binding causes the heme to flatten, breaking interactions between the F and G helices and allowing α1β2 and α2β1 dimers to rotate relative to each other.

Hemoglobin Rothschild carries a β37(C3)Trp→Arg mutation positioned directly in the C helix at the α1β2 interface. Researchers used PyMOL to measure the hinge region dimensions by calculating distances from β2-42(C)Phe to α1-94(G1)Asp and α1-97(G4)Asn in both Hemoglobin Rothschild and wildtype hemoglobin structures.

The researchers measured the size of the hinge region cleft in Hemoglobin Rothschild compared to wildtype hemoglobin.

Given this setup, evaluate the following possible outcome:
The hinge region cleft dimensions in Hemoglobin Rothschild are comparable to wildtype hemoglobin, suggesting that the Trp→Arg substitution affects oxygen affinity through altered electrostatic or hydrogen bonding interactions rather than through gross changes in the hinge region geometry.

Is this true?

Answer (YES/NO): NO